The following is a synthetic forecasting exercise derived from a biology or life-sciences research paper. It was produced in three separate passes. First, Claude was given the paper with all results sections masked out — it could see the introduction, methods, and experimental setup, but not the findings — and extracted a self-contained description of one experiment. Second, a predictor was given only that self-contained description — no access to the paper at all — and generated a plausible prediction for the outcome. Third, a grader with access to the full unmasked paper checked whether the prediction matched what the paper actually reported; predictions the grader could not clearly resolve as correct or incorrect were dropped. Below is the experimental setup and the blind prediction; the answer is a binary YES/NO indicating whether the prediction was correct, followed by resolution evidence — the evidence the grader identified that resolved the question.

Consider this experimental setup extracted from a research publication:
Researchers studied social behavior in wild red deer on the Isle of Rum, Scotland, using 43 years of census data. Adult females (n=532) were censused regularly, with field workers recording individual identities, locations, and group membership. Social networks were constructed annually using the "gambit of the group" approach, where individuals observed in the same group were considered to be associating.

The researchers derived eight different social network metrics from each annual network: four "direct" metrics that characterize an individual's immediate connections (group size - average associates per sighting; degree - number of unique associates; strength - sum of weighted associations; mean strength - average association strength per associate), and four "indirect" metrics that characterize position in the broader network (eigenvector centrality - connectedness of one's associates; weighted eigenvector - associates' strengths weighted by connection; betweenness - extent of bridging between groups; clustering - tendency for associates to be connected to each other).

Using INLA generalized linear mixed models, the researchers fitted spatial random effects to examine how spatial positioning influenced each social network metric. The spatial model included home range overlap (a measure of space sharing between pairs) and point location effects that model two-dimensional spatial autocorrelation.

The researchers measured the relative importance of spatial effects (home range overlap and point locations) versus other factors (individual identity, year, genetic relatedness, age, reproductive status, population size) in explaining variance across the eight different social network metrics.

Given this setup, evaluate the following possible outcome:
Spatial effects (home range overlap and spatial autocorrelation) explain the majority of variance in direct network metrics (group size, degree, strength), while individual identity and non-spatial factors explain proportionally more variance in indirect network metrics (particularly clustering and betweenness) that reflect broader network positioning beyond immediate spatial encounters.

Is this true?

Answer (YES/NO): NO